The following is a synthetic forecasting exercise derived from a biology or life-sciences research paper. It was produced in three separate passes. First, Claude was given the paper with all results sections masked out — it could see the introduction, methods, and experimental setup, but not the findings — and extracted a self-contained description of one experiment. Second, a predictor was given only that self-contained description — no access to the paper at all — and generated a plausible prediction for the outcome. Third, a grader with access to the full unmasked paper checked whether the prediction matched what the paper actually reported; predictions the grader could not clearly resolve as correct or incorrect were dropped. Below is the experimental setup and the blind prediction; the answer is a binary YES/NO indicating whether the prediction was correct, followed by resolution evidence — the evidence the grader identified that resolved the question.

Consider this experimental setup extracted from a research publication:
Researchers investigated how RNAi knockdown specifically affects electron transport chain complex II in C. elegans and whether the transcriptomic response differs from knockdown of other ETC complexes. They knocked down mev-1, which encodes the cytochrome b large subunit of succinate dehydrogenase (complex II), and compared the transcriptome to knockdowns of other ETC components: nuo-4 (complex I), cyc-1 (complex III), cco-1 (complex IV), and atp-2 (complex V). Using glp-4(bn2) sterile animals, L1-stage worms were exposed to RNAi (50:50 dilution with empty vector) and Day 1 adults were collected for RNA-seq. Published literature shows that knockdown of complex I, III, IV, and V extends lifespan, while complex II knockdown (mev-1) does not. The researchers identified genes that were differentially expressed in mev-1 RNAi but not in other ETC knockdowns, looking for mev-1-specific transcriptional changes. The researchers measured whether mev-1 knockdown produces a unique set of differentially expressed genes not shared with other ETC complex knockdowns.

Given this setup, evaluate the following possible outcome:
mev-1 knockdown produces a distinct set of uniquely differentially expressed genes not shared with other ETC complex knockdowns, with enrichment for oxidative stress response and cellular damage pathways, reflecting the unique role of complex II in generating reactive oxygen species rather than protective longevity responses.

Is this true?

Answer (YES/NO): NO